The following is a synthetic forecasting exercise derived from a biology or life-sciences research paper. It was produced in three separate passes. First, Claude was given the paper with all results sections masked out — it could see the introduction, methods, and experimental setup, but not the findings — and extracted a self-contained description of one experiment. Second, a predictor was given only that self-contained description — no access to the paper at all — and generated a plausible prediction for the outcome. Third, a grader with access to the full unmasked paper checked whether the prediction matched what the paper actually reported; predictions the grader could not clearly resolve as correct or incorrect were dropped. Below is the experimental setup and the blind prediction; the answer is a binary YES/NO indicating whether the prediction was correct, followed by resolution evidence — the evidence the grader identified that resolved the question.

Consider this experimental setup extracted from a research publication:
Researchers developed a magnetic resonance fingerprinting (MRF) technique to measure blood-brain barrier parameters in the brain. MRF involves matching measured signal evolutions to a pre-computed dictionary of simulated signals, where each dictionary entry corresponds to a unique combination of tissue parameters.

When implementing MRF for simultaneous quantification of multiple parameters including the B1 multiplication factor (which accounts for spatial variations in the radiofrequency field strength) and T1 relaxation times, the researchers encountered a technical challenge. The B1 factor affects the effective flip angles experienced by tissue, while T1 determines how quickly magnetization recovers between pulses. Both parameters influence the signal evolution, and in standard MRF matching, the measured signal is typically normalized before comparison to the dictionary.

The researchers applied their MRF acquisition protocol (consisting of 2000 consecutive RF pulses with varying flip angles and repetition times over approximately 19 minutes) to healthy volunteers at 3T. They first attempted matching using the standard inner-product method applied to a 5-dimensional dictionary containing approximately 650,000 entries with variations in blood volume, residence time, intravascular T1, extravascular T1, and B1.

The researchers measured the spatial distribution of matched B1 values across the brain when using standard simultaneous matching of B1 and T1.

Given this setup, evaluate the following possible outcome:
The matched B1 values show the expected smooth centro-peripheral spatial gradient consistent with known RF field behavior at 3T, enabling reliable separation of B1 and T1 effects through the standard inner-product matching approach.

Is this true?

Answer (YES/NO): NO